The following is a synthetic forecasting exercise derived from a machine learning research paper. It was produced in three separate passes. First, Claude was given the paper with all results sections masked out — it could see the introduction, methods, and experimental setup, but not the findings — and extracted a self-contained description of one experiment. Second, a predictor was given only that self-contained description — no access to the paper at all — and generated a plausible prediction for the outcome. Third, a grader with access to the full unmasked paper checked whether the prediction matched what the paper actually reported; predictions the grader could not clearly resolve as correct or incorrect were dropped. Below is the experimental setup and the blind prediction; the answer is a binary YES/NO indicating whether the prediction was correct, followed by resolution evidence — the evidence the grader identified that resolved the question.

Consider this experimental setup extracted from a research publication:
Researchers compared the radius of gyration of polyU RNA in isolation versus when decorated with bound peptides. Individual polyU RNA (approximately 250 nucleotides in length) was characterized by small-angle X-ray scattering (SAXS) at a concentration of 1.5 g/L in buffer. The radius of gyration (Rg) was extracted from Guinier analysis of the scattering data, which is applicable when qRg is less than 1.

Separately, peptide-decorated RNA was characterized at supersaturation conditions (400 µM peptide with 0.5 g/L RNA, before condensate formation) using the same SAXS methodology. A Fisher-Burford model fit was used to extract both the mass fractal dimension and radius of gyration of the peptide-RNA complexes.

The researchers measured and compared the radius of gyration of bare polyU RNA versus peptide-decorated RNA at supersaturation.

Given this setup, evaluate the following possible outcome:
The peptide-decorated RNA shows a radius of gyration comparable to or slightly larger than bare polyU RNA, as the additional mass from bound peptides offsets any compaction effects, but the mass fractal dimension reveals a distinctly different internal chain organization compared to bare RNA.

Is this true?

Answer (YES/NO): NO